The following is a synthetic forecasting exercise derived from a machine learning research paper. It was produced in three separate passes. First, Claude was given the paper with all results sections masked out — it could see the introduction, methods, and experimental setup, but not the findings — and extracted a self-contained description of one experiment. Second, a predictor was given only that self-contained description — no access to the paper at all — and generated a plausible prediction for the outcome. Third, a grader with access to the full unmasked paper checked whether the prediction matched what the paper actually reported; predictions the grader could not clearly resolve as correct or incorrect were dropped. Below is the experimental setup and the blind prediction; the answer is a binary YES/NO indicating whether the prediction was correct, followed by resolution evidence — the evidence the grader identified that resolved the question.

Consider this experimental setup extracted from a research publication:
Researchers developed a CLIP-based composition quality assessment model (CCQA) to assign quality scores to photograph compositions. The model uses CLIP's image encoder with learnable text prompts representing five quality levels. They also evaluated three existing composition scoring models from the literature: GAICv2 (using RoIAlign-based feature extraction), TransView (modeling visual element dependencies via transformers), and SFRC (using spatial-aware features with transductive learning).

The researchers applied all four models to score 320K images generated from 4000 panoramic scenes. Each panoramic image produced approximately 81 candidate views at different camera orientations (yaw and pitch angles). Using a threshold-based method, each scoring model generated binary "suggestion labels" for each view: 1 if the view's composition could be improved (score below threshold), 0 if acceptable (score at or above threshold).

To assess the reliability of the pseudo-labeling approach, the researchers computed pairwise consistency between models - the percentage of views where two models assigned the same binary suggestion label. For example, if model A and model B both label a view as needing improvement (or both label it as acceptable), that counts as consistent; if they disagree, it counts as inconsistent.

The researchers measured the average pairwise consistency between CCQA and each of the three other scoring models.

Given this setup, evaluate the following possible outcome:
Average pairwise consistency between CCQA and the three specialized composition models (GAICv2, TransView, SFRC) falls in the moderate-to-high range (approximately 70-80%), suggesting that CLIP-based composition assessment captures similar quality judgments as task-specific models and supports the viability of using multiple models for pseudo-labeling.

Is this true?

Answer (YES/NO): YES